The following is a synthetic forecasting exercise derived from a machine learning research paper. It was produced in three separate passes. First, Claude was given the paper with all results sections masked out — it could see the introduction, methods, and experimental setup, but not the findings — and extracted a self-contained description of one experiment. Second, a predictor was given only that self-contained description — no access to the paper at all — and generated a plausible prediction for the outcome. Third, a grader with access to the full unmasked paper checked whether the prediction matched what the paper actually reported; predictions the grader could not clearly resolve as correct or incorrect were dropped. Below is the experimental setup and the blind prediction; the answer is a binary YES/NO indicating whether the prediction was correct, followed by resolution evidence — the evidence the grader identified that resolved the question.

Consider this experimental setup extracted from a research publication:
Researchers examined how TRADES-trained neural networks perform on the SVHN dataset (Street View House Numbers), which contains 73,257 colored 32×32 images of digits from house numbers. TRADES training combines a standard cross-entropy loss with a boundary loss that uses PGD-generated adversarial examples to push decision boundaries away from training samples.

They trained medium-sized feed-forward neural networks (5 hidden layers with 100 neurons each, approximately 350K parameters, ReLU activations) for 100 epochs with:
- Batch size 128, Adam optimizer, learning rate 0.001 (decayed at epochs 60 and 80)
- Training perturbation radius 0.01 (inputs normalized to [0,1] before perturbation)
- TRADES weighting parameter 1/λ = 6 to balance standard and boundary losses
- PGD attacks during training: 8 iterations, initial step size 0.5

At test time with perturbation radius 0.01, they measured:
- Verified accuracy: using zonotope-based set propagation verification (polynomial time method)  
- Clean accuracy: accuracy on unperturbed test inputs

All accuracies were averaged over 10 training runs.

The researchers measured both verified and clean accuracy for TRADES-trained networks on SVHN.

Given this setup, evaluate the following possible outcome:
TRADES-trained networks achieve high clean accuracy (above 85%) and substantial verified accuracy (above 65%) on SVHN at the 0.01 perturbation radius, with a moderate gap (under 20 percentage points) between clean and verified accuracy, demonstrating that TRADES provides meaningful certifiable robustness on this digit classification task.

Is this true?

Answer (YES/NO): NO